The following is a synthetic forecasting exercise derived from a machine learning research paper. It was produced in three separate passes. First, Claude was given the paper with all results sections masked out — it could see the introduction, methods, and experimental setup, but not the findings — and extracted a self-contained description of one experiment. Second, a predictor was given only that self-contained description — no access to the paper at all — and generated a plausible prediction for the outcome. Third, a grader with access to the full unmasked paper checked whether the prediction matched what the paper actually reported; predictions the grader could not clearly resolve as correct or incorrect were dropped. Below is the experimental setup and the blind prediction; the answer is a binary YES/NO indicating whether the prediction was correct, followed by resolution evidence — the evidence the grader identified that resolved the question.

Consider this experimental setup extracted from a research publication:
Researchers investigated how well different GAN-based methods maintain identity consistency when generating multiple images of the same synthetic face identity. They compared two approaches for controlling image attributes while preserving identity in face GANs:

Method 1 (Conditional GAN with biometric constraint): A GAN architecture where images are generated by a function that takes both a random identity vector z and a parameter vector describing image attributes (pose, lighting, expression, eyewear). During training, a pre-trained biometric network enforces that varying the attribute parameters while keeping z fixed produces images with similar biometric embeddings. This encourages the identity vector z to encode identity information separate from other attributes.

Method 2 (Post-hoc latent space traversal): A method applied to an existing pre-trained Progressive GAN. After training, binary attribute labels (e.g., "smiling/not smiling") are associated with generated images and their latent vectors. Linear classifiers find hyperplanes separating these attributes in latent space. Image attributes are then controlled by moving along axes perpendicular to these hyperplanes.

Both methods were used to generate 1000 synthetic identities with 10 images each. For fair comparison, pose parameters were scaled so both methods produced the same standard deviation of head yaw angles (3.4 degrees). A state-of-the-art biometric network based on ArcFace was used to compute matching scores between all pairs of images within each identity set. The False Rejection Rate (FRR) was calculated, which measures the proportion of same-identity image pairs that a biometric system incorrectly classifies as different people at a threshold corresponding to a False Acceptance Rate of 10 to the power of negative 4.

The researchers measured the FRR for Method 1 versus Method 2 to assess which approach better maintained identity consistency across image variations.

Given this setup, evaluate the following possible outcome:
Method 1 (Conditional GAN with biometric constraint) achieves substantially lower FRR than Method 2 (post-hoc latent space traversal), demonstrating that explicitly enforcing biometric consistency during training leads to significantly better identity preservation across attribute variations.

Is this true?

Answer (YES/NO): NO